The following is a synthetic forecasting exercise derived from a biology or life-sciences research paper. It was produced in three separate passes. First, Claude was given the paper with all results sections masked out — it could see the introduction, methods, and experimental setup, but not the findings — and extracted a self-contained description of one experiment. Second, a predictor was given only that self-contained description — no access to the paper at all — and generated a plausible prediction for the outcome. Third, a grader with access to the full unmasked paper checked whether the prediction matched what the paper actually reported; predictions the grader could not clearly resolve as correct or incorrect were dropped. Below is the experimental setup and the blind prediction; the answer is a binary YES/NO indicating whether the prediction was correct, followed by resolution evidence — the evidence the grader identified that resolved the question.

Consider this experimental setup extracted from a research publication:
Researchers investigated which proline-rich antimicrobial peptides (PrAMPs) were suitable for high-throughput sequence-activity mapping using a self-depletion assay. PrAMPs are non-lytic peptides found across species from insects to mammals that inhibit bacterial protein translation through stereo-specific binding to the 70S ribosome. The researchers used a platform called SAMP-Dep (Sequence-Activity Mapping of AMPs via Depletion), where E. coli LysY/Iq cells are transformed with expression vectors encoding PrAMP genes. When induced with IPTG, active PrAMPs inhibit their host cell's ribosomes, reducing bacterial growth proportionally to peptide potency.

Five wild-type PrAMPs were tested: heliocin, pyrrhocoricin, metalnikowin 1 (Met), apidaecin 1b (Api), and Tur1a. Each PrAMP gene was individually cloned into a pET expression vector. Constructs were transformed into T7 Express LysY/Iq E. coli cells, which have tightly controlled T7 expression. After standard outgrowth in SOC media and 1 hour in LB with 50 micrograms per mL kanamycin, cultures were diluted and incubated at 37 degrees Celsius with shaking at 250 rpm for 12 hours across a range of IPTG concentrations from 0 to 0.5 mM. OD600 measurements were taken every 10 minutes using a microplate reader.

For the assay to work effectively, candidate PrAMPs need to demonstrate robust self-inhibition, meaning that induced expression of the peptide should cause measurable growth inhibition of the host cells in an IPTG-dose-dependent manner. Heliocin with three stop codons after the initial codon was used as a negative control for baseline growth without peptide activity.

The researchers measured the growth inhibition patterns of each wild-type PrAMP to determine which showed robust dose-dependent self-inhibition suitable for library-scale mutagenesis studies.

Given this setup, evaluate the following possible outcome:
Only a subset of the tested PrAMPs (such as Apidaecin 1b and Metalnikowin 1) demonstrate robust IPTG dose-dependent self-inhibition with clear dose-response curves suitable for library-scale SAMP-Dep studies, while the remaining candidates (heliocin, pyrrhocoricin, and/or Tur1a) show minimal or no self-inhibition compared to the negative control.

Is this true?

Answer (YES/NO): NO